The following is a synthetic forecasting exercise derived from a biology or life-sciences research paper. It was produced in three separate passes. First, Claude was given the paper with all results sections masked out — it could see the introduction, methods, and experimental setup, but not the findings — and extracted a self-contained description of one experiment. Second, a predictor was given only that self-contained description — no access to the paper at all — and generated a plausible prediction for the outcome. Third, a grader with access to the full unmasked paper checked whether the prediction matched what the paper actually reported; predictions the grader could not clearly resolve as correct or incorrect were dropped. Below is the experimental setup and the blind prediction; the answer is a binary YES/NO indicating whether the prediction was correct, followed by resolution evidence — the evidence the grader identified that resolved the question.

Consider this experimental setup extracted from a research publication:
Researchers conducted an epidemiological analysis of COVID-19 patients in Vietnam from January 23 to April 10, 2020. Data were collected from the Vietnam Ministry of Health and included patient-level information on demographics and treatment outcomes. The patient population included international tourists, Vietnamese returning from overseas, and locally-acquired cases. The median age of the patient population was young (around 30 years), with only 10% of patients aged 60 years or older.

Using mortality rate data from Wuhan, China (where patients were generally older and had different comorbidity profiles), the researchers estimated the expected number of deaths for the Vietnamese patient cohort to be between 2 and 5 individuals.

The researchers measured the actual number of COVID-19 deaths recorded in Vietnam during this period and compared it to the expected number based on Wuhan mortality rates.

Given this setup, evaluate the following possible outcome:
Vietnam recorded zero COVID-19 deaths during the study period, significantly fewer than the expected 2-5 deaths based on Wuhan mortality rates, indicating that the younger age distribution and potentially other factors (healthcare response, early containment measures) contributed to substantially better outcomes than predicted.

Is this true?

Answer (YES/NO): YES